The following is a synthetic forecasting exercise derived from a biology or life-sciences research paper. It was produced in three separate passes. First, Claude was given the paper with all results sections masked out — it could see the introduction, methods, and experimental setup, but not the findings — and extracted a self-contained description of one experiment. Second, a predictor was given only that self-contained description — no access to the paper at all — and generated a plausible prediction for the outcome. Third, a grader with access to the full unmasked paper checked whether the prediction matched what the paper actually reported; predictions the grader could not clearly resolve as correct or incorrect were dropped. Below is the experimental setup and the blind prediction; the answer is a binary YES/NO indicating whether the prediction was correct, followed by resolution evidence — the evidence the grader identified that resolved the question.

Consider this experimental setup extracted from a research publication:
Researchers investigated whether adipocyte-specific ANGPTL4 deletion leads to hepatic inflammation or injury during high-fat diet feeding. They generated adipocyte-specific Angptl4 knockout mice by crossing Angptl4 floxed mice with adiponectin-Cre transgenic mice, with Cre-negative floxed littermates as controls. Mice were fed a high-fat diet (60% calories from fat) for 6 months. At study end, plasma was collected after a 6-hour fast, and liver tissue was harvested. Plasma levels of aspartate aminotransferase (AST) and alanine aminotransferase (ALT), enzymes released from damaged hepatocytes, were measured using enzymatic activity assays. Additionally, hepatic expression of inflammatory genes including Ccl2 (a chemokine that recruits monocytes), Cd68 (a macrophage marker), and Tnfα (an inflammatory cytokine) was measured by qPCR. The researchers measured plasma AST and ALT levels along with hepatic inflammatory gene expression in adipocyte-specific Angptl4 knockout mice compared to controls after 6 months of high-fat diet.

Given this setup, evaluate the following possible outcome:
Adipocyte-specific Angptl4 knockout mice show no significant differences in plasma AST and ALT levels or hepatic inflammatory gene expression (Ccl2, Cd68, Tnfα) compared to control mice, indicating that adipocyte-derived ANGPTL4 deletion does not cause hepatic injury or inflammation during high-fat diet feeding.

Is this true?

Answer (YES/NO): YES